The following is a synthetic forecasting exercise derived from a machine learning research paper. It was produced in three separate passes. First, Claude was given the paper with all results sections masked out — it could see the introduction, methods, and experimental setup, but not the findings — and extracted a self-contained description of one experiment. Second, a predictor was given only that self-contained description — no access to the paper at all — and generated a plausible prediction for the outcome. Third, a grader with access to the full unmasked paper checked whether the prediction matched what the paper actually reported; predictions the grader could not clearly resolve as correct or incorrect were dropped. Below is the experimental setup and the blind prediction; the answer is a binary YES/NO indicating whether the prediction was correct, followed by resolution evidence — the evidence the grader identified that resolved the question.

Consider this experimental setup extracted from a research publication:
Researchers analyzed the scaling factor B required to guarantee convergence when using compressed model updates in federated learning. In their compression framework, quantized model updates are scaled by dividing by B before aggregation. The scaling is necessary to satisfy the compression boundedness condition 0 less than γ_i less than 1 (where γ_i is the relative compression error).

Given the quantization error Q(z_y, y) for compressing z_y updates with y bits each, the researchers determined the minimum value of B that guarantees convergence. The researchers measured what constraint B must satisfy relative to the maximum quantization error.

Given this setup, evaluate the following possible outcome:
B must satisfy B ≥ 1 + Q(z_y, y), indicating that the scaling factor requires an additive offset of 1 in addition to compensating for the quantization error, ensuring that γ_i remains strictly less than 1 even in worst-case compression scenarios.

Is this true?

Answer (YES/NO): NO